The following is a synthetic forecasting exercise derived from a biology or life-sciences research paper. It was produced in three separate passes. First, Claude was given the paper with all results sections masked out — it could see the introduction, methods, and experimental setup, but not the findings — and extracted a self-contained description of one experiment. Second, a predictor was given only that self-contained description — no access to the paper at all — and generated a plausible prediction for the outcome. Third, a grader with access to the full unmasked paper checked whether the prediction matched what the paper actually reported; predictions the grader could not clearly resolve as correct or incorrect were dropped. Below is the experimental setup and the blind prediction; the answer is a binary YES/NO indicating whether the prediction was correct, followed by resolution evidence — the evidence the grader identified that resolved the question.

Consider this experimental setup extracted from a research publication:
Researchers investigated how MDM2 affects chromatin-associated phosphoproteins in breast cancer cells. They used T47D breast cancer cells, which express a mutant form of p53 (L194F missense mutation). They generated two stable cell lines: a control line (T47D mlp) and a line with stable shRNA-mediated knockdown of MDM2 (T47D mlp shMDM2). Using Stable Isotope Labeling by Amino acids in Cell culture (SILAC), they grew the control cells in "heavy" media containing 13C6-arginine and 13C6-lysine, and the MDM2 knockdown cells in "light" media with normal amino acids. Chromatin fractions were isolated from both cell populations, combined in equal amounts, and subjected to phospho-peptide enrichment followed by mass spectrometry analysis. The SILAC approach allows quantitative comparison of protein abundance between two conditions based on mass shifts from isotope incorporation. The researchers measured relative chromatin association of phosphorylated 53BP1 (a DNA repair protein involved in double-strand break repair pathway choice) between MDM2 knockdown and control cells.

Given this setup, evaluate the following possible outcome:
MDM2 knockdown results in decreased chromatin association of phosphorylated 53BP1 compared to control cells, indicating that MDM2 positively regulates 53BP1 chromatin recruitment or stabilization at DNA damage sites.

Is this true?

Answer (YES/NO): YES